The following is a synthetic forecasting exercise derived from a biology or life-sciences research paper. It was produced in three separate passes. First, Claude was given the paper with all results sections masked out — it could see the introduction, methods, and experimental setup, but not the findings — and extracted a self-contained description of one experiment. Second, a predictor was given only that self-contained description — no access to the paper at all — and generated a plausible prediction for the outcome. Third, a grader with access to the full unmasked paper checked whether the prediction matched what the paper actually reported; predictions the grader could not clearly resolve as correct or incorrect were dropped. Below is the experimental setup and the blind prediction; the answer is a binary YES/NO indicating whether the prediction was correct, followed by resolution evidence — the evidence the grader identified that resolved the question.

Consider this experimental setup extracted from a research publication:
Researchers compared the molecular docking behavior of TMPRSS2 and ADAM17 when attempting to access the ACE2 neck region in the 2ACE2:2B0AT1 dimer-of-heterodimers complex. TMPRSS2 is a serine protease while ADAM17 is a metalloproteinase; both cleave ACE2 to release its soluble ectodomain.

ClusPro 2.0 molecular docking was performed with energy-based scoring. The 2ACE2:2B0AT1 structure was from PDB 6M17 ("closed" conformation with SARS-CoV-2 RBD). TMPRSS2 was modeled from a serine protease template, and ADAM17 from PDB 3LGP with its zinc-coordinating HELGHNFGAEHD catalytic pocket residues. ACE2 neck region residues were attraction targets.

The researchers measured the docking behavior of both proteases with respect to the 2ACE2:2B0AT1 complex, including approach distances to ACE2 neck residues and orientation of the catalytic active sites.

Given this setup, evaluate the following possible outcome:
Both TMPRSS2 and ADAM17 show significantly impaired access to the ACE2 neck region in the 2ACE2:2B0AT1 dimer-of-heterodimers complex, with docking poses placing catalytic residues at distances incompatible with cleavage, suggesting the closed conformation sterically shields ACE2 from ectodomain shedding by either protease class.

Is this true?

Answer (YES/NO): YES